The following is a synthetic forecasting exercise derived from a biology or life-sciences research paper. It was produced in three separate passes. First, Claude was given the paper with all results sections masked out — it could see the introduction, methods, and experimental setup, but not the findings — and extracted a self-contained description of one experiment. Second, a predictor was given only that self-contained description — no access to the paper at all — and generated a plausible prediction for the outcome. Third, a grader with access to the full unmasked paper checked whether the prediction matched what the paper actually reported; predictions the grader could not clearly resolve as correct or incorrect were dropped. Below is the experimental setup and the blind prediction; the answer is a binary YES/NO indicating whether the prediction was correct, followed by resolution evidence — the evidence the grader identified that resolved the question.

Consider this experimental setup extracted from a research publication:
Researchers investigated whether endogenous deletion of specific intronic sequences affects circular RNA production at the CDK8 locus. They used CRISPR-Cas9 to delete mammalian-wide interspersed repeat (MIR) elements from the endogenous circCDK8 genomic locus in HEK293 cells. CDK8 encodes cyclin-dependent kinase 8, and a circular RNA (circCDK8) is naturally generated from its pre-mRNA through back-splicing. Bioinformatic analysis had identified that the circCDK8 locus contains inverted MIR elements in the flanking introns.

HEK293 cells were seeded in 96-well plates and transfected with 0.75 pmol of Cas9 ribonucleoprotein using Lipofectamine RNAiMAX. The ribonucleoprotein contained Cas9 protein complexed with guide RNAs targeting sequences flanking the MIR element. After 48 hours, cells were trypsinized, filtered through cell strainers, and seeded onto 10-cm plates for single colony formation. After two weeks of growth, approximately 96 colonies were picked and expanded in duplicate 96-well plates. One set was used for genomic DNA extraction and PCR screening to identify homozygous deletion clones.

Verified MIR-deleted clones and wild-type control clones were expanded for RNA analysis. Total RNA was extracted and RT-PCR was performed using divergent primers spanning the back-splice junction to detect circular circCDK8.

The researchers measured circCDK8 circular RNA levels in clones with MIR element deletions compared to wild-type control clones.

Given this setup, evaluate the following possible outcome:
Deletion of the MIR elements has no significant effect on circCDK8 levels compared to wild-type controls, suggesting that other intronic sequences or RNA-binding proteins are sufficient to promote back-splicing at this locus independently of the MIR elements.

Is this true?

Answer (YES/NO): NO